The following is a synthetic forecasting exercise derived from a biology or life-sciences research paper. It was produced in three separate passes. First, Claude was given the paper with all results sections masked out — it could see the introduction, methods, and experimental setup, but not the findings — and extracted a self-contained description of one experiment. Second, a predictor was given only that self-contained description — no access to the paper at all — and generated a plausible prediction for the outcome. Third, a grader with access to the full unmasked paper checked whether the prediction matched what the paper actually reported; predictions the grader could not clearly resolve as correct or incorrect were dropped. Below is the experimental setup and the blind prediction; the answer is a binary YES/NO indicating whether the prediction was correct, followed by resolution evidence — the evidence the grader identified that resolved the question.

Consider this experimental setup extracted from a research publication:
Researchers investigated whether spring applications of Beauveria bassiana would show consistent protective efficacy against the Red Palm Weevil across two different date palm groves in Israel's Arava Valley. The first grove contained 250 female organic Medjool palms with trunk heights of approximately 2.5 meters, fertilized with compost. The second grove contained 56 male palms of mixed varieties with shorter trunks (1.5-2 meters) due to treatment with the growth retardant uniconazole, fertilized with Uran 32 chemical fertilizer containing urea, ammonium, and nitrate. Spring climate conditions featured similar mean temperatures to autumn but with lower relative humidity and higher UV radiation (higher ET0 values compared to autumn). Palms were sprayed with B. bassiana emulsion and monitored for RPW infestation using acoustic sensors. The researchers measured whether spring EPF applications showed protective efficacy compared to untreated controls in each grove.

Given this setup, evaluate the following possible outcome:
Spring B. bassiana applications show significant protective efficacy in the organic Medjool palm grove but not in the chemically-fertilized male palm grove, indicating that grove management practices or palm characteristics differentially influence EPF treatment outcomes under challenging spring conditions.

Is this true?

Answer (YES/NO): NO